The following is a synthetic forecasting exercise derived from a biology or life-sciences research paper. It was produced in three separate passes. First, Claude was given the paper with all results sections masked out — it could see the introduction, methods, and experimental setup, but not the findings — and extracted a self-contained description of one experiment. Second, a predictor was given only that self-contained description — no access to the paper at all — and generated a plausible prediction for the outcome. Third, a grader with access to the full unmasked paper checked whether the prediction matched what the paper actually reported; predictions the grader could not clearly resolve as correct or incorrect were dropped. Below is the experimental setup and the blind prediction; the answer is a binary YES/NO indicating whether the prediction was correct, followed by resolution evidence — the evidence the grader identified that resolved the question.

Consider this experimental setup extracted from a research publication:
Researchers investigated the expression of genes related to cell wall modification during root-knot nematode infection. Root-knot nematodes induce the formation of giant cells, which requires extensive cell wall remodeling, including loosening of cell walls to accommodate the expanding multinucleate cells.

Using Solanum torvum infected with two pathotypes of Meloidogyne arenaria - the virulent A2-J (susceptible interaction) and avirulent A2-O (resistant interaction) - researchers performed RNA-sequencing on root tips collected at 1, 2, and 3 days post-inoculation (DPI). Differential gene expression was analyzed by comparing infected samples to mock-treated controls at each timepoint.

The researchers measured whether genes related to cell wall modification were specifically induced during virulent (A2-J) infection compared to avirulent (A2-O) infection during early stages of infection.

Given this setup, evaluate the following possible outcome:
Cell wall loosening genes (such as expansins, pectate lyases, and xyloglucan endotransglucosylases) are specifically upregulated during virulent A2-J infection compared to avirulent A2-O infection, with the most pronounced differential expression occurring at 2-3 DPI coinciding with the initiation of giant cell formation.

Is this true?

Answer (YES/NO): YES